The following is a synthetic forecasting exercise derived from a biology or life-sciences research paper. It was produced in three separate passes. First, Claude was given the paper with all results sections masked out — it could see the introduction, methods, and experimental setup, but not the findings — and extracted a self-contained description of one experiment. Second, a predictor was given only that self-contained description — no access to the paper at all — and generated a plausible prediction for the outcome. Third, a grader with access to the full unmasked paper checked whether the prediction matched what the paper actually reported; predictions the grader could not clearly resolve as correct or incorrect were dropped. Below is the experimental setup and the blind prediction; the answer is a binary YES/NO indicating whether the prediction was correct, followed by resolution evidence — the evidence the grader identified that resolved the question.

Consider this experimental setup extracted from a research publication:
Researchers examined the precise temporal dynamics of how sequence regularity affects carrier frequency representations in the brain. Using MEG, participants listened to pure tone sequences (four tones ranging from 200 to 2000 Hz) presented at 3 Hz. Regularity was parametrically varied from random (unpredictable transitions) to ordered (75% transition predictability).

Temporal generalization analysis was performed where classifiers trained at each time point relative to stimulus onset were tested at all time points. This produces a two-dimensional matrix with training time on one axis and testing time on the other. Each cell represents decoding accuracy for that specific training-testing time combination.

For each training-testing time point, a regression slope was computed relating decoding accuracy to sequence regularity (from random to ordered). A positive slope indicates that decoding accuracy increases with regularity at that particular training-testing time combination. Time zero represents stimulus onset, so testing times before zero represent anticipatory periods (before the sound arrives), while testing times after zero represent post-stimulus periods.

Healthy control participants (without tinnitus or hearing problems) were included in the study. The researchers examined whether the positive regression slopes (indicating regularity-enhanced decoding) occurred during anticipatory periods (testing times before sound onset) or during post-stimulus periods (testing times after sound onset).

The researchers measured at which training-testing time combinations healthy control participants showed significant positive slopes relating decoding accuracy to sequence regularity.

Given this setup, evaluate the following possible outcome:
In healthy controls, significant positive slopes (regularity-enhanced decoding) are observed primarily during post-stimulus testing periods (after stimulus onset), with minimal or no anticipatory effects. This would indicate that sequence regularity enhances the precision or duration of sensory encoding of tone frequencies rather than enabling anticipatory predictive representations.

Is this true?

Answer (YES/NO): NO